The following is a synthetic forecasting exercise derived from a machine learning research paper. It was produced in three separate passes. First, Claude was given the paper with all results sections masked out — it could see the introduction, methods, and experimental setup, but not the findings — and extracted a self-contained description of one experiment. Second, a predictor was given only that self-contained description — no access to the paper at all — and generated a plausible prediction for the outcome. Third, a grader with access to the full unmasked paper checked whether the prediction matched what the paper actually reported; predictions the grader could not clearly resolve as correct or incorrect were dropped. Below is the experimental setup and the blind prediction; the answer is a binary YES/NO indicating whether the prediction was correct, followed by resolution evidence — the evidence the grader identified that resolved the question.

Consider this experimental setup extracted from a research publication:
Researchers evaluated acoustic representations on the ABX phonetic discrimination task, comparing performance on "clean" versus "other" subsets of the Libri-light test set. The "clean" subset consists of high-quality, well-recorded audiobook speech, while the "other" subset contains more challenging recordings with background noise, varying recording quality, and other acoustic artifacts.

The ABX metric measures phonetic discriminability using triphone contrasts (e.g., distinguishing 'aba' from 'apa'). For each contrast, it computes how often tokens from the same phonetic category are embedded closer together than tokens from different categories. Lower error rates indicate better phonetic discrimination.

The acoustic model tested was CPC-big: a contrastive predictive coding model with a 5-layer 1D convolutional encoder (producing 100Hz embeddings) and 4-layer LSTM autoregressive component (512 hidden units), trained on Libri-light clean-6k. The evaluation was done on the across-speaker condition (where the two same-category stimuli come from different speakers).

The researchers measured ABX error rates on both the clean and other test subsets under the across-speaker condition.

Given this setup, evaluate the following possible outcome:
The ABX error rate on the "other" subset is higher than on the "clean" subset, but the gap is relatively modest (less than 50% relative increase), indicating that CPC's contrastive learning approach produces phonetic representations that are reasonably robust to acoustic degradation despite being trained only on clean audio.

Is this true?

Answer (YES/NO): NO